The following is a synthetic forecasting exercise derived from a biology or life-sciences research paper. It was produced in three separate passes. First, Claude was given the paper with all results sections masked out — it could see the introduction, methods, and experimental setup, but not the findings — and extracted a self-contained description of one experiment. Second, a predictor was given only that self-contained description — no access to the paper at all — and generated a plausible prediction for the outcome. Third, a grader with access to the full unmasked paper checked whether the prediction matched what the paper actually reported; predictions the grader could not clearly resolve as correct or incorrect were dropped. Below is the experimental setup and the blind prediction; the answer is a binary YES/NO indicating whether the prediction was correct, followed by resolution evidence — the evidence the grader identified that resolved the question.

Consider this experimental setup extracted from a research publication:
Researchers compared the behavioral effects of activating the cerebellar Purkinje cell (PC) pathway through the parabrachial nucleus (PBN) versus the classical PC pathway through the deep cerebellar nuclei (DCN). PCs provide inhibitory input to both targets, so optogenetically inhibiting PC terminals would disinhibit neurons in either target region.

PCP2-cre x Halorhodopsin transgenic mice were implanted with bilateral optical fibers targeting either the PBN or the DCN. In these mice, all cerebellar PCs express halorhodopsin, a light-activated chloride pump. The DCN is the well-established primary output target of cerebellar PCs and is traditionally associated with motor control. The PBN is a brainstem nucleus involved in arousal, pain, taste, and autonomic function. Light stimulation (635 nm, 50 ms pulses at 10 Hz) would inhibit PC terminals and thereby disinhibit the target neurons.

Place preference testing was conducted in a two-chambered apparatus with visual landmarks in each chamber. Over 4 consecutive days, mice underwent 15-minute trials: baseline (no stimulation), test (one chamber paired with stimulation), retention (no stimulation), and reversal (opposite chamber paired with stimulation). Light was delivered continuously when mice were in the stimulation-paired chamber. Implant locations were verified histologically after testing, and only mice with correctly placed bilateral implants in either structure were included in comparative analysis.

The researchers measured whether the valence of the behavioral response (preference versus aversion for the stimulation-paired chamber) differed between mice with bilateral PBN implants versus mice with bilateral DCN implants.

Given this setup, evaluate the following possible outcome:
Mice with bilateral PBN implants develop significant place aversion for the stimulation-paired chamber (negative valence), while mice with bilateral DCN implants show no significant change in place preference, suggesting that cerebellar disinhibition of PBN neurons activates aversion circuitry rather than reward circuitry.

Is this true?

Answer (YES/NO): NO